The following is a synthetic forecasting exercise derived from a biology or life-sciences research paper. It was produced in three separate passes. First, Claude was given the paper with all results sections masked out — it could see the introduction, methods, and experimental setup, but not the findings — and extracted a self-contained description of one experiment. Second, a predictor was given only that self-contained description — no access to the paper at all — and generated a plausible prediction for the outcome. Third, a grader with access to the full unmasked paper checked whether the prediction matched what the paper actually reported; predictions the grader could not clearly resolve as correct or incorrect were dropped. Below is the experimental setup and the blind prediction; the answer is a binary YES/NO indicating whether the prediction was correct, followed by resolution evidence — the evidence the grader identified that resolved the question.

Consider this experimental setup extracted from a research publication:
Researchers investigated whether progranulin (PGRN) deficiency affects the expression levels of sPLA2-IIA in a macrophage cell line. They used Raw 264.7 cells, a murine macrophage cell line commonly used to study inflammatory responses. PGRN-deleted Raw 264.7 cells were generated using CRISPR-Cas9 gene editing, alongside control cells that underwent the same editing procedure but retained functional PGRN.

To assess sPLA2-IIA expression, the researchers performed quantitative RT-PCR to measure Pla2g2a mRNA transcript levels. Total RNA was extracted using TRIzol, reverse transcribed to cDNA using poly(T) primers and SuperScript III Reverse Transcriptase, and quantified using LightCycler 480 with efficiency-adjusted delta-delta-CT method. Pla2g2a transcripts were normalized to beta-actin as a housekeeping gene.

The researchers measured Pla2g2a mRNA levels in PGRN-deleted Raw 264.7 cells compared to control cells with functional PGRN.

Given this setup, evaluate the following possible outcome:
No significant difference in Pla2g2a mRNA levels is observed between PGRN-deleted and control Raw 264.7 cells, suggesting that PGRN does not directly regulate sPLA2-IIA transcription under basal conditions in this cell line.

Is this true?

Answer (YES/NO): YES